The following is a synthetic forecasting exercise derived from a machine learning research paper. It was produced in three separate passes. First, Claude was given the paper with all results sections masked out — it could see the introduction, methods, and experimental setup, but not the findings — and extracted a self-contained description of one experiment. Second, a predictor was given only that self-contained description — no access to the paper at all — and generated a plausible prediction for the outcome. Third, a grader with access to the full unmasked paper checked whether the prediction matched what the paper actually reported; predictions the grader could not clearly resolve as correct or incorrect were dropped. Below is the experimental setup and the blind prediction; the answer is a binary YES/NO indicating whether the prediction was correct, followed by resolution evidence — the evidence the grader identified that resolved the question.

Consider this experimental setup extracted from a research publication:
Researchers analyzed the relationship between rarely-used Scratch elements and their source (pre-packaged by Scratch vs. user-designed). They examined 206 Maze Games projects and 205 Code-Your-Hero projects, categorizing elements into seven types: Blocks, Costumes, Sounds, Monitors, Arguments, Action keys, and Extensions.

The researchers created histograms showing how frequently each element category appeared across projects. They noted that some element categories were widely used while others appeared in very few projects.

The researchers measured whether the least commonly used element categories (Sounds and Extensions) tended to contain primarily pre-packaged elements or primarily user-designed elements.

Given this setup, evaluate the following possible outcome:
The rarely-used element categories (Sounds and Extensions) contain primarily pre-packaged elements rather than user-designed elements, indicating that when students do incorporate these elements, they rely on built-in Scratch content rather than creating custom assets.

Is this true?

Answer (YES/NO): NO